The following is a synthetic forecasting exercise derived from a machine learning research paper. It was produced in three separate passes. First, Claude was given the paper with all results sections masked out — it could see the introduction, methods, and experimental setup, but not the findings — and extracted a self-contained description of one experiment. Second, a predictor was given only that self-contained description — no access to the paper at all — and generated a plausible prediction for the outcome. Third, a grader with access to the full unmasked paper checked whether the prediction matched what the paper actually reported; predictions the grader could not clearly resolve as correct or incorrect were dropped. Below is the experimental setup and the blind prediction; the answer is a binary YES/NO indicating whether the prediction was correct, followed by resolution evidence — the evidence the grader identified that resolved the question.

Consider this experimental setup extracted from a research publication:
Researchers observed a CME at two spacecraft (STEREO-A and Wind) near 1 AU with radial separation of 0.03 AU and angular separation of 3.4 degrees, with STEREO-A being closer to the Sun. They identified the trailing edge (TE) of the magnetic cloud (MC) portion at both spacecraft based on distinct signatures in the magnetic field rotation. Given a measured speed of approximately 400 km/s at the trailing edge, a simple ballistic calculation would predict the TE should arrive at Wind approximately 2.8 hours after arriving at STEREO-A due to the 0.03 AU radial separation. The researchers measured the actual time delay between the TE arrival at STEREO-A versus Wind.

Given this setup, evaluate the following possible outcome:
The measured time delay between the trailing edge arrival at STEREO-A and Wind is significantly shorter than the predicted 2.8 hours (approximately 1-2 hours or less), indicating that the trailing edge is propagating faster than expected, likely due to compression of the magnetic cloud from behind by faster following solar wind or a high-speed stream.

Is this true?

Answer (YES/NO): NO